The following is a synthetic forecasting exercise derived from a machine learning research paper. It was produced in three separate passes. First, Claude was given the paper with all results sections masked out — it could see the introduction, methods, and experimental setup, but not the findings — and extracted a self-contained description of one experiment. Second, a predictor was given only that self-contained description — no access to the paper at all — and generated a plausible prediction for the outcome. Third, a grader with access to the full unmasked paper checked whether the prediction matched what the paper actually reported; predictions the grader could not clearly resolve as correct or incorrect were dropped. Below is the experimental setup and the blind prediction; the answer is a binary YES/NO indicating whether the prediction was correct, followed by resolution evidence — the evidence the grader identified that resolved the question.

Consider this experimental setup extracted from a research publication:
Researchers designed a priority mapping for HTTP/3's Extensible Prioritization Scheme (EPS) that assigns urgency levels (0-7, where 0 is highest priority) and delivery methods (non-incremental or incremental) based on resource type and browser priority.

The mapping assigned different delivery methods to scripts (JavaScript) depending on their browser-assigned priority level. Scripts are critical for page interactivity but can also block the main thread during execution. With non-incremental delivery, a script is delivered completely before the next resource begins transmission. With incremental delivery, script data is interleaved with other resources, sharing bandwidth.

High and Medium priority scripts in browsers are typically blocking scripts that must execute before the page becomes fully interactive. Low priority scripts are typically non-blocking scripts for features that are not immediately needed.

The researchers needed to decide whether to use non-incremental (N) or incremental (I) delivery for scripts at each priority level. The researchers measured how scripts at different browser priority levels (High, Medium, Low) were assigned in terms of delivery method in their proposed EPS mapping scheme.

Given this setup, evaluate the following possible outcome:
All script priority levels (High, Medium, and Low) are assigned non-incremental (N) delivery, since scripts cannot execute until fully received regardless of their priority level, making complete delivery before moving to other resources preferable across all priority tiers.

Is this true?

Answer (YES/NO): NO